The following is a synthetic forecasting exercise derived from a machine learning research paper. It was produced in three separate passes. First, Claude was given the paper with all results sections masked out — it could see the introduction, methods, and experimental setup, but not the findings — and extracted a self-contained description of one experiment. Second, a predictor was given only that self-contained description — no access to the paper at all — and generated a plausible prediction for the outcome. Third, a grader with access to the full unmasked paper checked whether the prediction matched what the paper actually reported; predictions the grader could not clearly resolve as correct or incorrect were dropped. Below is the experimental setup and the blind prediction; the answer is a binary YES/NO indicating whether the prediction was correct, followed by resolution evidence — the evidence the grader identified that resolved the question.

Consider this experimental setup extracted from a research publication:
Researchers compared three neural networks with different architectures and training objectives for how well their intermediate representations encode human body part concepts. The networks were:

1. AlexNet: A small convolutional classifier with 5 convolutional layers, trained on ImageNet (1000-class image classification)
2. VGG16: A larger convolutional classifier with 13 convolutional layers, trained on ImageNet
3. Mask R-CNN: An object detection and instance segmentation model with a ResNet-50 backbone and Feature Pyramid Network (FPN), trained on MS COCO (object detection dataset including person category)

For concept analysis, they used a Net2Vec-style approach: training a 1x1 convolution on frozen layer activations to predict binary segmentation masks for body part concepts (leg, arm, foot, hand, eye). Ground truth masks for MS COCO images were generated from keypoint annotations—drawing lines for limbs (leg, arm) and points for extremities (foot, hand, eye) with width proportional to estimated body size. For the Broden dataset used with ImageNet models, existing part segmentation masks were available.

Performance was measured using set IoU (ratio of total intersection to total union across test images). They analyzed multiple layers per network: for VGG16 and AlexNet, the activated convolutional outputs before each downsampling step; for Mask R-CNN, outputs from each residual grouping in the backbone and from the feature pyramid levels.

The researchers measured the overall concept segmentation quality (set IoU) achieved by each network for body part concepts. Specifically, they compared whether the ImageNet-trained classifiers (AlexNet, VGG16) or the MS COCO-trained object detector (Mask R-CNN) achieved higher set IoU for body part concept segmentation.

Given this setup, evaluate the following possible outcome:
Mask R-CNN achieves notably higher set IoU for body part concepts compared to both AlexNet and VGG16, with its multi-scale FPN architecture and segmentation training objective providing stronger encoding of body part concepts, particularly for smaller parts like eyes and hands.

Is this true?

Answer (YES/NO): NO